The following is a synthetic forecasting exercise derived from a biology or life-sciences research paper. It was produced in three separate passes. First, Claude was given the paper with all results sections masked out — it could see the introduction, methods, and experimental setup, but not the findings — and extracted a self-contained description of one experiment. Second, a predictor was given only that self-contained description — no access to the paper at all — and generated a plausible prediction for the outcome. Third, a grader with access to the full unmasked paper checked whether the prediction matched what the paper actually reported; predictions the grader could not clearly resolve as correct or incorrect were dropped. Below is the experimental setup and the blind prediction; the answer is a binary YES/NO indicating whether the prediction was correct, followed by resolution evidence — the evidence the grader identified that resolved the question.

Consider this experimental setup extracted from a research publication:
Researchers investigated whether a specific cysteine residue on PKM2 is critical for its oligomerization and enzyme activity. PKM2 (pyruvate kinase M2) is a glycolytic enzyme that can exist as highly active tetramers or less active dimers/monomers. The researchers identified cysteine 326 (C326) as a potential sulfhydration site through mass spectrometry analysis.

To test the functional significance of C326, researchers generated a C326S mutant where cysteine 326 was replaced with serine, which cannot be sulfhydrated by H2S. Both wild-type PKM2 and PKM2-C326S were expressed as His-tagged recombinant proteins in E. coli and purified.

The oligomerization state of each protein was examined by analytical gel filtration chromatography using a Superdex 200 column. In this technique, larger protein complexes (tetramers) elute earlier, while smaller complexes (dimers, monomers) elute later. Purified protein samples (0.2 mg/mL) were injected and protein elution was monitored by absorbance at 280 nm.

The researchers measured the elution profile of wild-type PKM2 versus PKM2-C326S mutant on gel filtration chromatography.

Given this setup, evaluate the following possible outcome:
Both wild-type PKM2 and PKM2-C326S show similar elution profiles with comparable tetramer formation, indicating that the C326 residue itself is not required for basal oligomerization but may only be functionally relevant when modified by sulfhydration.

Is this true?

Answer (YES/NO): NO